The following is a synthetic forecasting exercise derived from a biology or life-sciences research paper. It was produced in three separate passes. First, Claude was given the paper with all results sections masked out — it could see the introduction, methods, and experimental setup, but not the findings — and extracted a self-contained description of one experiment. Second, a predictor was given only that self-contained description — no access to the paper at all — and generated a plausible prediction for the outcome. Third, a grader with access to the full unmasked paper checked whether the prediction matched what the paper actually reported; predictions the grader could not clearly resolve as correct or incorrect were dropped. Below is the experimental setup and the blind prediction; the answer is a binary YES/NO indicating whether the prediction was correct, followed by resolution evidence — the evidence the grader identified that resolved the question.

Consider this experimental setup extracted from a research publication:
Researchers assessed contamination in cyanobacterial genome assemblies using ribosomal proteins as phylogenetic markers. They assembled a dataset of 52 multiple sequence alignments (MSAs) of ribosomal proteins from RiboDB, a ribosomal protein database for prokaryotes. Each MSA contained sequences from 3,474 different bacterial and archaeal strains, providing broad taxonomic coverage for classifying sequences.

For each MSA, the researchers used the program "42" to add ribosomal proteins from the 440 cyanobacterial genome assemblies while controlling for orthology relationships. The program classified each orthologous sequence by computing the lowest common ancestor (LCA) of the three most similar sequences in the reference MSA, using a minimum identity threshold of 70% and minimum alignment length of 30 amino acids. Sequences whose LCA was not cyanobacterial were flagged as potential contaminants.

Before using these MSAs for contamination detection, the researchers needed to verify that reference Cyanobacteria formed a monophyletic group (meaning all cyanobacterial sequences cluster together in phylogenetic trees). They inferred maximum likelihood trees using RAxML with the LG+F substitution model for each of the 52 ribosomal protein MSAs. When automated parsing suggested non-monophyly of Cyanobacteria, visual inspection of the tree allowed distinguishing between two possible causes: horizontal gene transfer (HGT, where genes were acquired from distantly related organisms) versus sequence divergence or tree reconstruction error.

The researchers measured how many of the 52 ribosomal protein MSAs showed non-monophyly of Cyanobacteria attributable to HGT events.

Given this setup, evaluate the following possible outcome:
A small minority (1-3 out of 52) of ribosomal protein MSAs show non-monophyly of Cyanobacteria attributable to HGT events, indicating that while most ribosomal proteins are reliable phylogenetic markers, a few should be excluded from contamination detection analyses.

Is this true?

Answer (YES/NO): NO